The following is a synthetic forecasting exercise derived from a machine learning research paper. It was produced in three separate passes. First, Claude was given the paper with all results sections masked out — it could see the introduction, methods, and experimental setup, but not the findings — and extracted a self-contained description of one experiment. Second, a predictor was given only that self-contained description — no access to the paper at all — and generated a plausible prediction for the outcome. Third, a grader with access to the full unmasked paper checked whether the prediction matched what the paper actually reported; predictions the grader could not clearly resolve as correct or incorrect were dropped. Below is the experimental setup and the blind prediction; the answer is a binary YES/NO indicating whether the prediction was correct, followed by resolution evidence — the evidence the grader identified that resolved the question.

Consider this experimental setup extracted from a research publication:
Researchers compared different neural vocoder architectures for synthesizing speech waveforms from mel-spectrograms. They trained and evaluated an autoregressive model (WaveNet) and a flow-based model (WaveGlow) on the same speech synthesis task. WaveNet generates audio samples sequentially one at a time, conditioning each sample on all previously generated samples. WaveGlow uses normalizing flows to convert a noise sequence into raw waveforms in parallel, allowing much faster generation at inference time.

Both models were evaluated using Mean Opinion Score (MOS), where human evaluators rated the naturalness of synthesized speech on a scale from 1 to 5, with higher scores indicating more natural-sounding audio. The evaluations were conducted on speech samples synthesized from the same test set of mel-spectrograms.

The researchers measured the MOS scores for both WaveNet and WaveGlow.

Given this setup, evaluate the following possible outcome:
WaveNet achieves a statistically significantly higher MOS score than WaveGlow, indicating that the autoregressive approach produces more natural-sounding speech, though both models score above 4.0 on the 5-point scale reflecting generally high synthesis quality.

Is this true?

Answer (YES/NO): NO